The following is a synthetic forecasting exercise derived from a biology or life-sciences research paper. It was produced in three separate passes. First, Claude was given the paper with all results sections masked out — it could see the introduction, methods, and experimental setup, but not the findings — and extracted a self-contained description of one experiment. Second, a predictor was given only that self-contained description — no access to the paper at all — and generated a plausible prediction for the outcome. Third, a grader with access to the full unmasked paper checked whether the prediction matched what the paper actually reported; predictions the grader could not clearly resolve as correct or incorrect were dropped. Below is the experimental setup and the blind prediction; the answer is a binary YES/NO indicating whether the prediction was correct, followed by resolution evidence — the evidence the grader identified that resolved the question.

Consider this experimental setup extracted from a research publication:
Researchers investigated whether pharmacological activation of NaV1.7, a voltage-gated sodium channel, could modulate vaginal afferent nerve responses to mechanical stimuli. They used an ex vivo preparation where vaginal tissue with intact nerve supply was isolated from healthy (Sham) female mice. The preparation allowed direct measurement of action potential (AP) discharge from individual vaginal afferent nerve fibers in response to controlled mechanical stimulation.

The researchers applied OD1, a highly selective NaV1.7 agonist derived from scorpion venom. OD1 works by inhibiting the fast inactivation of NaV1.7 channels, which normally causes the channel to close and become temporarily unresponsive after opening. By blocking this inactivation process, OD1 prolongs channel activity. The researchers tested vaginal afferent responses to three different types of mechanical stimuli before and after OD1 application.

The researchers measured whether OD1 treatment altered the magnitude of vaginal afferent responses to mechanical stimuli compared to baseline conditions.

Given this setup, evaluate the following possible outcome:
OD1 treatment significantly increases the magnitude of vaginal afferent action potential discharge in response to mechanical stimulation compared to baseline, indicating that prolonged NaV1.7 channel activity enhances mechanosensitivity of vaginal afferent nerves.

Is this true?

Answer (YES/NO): YES